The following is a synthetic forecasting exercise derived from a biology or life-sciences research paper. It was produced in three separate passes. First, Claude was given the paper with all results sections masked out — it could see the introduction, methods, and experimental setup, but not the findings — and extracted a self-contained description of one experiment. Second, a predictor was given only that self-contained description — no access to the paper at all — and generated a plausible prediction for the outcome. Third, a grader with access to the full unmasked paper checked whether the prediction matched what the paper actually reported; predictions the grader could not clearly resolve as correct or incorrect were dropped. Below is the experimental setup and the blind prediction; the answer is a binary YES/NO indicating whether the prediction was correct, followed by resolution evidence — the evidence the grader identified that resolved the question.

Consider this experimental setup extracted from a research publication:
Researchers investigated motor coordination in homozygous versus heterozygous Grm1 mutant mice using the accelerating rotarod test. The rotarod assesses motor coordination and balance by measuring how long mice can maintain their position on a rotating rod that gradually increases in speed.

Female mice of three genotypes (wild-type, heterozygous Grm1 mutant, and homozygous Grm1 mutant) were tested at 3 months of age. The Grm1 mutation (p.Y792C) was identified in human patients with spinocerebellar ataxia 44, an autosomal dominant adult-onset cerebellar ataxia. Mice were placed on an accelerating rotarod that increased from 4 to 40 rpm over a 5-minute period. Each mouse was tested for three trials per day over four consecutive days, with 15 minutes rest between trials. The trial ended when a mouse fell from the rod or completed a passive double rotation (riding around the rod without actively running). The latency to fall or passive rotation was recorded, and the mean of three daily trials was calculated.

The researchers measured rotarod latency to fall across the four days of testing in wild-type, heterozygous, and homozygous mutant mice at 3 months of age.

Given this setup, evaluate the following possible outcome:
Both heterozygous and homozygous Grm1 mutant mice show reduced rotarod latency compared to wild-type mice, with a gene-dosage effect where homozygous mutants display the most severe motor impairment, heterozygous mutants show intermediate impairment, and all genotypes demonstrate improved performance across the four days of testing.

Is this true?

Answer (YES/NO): NO